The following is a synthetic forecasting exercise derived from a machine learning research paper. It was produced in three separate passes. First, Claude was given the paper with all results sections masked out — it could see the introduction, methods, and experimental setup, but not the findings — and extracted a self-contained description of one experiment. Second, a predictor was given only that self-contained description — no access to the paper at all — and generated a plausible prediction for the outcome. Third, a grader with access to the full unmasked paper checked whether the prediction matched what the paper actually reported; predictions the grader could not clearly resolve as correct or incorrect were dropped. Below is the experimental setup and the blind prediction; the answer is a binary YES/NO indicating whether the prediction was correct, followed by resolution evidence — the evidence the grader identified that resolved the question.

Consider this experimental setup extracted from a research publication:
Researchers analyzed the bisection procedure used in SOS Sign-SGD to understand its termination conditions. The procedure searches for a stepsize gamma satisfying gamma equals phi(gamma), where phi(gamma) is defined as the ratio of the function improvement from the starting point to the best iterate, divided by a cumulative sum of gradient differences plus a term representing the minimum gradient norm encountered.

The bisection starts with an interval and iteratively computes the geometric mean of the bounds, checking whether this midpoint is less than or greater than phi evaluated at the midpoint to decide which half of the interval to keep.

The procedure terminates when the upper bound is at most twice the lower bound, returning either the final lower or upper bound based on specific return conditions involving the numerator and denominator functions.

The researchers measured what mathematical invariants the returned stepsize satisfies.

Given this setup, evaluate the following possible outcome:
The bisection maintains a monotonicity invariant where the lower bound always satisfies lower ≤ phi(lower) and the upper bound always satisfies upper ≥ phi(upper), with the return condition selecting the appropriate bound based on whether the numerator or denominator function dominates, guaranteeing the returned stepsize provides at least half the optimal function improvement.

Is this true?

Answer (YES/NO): NO